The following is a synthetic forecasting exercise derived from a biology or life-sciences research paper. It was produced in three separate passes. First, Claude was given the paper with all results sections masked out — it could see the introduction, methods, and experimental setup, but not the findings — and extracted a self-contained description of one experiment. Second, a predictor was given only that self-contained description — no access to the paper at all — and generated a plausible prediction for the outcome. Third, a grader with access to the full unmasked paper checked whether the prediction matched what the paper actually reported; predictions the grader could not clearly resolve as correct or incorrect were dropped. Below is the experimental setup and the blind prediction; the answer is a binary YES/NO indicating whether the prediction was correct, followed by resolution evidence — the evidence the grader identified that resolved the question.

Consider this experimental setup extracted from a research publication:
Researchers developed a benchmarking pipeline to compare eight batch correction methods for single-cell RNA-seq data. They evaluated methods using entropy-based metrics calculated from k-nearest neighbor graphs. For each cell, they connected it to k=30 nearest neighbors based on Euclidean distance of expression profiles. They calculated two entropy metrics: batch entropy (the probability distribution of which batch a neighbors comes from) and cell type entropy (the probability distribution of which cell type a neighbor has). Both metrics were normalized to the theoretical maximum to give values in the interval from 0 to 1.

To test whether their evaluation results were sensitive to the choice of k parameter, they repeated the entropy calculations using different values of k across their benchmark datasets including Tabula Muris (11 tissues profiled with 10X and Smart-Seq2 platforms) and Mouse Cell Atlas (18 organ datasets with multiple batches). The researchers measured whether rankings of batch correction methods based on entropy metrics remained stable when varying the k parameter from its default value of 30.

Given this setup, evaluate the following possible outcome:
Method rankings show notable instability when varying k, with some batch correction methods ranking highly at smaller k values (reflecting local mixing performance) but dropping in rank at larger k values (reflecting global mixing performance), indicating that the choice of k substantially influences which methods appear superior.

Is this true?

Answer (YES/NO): NO